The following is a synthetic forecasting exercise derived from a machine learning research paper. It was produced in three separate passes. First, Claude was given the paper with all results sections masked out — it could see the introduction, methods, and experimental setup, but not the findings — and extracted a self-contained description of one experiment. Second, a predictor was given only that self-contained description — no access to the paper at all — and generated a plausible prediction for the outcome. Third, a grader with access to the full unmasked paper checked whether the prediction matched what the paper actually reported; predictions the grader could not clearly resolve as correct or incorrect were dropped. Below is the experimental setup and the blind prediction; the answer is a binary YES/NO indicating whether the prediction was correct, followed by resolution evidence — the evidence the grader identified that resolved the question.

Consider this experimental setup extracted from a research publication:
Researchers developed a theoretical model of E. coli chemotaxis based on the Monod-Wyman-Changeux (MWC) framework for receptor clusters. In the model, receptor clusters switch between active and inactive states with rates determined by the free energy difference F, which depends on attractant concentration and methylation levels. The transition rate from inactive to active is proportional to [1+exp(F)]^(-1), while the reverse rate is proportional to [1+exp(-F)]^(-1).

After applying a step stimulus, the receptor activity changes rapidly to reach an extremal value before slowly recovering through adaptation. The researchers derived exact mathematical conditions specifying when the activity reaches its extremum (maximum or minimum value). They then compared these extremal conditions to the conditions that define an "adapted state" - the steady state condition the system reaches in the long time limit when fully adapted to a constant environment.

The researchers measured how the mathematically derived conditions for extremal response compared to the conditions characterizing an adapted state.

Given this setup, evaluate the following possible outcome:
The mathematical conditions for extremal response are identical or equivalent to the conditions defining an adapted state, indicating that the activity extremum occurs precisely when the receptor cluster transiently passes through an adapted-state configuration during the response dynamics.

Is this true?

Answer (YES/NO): NO